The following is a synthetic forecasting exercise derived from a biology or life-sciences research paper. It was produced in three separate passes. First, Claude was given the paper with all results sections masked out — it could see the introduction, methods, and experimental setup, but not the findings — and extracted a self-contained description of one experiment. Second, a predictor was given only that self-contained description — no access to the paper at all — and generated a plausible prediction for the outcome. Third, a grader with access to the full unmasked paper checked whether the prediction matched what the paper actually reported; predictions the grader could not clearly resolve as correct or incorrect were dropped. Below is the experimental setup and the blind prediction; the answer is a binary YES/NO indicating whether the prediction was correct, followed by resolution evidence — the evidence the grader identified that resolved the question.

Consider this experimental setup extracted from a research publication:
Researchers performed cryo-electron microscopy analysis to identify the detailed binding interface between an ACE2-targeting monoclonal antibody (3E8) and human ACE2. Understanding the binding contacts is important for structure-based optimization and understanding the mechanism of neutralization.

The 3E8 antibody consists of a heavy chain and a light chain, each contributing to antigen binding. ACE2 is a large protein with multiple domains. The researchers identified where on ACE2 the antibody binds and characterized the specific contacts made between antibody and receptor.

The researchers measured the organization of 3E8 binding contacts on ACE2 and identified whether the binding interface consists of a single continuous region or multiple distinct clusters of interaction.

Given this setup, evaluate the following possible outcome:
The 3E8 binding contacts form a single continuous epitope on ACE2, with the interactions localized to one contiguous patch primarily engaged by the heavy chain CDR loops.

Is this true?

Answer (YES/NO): NO